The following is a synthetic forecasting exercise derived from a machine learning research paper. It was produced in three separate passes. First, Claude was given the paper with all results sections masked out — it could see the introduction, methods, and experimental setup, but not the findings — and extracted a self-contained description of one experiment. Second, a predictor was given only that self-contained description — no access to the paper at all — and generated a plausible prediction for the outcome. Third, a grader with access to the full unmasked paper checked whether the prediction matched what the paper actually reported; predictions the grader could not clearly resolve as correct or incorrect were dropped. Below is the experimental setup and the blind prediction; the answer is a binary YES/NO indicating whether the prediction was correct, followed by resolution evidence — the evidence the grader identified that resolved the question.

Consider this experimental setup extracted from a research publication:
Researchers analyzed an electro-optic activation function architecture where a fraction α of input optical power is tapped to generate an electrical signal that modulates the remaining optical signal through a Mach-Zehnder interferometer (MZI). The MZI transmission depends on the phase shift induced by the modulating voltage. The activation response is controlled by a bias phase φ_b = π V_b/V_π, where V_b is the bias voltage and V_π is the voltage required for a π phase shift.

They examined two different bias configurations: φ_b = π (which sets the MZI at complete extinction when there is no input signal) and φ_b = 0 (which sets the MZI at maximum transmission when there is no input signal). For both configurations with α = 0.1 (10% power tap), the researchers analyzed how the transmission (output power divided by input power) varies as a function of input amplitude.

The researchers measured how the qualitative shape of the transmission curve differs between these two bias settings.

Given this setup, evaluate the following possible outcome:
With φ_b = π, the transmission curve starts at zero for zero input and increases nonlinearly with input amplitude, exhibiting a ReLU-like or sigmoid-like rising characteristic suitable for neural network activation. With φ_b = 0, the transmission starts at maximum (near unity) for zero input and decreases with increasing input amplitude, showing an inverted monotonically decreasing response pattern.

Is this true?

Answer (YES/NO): NO